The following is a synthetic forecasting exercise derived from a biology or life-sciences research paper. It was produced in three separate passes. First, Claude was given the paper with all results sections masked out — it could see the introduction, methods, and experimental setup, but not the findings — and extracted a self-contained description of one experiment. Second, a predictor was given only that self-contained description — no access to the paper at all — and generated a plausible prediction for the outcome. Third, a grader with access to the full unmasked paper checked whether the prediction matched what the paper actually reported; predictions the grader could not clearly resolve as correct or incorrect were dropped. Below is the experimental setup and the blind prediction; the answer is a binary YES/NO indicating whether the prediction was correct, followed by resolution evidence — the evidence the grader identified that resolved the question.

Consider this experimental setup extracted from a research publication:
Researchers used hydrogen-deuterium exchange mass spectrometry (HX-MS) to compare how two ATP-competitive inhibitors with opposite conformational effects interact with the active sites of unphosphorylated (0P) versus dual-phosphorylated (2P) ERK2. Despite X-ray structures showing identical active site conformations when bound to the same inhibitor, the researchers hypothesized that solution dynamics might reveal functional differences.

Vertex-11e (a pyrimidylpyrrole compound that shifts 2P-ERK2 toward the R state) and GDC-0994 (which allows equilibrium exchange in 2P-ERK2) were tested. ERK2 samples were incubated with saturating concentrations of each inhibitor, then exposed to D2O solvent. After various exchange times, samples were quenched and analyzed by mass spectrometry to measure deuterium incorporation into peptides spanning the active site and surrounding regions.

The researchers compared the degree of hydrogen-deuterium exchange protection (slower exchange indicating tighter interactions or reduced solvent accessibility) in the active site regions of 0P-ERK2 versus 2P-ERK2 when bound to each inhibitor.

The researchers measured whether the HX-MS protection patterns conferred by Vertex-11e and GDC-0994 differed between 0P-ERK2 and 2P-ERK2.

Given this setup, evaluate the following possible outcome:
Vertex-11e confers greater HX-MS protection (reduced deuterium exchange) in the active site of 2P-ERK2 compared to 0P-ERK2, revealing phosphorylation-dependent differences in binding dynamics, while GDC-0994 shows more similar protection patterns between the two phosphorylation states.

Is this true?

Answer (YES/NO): NO